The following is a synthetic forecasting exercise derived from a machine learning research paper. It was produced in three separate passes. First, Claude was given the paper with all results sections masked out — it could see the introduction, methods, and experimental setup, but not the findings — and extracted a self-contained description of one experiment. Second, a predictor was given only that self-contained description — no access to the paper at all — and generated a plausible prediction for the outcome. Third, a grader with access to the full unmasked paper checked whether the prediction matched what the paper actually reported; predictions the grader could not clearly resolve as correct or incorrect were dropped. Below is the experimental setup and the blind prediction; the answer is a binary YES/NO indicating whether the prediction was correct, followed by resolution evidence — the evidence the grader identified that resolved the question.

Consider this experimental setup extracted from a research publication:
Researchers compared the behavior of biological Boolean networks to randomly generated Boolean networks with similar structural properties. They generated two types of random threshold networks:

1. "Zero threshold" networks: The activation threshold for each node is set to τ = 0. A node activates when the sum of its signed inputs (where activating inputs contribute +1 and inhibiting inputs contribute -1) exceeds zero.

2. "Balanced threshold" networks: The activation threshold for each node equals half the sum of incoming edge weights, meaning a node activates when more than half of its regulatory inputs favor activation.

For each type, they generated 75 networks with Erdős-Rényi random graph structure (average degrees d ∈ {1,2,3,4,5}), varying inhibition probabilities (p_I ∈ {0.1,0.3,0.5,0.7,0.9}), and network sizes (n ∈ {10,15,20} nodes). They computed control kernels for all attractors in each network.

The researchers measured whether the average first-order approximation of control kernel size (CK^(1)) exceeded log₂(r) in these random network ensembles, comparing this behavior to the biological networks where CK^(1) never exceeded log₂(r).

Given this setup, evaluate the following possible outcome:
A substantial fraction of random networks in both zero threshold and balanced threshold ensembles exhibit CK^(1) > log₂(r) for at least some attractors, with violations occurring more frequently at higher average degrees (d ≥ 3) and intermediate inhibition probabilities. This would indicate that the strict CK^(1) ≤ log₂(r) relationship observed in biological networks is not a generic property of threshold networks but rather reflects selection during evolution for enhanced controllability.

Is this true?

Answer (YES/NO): NO